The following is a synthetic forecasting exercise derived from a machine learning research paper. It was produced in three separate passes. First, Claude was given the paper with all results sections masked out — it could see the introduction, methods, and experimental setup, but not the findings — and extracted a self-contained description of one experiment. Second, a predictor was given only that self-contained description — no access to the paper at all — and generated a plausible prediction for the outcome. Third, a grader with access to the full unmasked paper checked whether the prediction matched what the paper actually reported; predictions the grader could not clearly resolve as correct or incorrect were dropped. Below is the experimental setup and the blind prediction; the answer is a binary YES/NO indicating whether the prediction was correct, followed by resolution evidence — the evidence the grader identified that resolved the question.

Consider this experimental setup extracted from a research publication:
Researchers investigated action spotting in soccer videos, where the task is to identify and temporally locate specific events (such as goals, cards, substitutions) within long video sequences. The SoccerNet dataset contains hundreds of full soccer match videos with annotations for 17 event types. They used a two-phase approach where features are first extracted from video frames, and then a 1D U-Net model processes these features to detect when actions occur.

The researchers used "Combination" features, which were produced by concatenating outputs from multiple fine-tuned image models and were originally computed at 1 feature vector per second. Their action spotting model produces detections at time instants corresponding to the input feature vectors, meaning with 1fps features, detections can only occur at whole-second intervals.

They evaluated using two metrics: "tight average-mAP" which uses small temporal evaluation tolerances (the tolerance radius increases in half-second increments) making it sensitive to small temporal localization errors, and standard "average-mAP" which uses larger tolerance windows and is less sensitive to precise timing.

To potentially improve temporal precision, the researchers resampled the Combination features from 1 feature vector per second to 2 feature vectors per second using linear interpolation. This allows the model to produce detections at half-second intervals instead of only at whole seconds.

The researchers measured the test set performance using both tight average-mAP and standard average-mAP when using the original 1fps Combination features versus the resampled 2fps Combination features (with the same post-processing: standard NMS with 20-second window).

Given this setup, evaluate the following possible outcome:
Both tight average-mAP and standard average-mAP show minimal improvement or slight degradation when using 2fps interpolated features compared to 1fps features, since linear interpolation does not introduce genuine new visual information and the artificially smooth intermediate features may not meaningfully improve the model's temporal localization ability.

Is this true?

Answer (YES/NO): NO